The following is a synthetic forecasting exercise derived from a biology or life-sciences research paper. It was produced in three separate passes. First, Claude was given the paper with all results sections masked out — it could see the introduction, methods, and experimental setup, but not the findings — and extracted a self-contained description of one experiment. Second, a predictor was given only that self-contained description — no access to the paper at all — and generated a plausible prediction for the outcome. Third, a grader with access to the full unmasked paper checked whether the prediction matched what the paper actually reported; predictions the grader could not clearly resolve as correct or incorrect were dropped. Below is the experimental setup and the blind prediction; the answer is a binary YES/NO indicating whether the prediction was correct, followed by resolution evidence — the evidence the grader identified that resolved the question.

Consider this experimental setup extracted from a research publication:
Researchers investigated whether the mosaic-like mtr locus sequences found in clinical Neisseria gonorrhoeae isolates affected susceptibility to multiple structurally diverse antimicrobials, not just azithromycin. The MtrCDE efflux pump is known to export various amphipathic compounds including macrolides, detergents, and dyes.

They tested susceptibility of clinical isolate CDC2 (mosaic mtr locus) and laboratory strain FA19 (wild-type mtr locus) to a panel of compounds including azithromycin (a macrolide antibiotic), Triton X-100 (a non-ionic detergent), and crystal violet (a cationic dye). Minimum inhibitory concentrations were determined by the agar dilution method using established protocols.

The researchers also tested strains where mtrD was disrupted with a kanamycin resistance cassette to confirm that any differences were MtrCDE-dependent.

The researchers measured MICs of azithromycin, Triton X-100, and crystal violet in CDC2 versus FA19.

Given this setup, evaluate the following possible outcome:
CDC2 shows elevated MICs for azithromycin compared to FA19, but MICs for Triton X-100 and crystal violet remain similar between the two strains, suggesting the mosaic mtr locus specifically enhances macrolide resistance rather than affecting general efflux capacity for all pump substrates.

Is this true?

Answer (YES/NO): NO